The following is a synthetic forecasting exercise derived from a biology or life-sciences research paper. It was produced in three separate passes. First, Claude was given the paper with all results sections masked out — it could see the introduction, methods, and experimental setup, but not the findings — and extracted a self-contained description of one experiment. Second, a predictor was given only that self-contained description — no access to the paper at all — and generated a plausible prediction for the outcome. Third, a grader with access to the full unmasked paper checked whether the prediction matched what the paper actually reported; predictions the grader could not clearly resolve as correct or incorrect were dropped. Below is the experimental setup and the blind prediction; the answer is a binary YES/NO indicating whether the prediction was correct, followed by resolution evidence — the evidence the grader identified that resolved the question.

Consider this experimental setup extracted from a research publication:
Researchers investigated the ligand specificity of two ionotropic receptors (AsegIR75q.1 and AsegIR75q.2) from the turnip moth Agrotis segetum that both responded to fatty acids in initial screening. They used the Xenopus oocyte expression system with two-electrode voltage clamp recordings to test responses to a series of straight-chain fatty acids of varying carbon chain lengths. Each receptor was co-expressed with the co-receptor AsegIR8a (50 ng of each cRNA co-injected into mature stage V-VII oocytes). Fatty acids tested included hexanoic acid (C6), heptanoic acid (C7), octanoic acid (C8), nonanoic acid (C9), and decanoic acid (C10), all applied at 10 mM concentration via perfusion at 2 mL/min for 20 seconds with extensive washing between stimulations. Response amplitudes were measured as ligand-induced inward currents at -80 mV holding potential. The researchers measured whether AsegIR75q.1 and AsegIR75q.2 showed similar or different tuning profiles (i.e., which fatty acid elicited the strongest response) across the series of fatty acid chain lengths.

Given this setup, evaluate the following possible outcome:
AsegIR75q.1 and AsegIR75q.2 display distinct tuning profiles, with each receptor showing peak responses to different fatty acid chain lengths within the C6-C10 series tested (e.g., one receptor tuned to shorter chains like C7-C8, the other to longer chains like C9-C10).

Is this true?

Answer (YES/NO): NO